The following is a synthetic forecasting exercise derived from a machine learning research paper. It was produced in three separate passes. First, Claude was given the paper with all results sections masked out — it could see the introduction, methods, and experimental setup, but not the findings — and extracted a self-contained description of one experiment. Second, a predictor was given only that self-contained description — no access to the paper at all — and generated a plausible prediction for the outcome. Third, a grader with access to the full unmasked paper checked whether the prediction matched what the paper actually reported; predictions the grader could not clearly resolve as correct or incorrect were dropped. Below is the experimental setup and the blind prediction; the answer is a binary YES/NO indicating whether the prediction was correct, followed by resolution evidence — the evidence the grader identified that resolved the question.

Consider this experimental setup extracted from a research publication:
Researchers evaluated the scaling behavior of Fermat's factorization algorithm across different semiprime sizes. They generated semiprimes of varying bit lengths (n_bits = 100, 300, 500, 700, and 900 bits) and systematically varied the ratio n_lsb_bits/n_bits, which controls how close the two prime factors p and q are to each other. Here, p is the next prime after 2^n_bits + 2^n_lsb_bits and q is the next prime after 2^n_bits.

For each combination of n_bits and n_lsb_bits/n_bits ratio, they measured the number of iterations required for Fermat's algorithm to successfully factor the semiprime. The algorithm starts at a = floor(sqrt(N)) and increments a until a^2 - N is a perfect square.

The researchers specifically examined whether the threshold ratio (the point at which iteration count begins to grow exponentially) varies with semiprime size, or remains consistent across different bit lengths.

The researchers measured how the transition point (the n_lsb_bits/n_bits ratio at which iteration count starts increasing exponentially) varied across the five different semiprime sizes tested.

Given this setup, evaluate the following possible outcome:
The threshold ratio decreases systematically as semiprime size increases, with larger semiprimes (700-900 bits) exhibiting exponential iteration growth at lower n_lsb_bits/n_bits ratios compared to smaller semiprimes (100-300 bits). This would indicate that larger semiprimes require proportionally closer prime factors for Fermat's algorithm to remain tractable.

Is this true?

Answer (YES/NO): NO